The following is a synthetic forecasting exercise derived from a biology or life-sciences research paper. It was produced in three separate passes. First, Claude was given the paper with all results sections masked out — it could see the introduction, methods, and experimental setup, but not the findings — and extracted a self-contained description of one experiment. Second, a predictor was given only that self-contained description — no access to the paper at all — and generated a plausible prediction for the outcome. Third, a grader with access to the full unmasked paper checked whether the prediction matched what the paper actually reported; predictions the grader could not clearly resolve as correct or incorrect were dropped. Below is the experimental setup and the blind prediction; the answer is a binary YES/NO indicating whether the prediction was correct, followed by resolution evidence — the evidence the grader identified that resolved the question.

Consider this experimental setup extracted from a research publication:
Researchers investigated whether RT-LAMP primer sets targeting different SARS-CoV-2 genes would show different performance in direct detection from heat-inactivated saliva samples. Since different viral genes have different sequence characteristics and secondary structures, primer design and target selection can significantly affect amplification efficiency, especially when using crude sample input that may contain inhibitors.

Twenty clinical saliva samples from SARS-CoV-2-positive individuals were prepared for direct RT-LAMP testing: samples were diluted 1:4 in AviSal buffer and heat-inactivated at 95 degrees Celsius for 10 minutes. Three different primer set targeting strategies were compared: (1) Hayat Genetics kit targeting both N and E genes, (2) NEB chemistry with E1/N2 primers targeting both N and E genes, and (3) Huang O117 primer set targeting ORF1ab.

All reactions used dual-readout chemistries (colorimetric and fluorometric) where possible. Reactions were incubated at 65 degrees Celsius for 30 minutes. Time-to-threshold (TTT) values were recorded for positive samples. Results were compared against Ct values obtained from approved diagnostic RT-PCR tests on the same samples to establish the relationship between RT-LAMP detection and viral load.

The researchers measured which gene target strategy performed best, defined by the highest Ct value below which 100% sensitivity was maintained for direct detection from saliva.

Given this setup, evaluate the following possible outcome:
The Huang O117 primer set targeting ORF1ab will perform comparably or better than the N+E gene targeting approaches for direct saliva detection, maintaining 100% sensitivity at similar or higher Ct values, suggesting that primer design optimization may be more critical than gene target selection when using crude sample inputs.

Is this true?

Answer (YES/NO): NO